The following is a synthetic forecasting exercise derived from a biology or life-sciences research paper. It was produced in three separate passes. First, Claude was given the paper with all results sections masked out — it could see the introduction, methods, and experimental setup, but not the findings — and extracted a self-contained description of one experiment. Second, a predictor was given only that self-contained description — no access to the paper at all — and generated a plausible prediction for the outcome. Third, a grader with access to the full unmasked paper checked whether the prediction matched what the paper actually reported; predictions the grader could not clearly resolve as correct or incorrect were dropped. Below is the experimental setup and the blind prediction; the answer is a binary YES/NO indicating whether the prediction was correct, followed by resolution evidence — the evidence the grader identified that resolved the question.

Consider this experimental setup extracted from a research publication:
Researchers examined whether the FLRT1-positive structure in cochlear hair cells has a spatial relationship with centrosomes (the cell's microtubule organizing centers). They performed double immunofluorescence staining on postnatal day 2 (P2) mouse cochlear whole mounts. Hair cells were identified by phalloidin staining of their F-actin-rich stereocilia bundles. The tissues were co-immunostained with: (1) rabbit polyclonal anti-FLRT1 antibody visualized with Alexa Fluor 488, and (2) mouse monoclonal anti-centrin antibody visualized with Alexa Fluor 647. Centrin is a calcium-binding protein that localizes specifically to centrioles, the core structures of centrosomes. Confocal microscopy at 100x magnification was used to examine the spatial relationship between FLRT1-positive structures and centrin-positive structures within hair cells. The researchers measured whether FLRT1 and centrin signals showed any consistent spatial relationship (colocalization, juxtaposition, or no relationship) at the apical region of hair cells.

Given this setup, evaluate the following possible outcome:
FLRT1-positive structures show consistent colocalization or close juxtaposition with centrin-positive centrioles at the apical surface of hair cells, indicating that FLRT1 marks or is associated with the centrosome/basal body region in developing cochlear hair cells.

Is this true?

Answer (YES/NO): NO